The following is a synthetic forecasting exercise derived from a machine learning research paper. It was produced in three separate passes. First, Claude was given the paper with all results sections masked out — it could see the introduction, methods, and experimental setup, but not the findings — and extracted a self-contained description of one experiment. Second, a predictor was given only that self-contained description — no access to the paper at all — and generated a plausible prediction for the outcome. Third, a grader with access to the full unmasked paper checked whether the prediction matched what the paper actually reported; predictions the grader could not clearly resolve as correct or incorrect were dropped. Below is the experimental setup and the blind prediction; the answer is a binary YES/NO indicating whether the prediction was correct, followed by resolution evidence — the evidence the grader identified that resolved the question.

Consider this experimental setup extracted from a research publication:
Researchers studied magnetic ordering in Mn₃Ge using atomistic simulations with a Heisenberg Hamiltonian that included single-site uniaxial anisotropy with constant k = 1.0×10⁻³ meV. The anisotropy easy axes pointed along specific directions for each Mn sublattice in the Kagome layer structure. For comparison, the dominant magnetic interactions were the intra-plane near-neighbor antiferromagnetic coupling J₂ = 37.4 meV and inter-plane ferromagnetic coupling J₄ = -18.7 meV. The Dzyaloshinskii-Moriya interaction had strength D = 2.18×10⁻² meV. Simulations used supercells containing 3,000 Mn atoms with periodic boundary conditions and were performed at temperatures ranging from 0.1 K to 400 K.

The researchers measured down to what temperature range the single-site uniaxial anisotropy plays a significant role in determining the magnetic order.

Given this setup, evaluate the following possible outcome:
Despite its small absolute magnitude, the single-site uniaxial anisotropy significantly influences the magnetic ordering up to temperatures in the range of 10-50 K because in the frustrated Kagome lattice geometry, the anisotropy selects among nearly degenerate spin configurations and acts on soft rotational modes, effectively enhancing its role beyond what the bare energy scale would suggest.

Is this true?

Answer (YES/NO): NO